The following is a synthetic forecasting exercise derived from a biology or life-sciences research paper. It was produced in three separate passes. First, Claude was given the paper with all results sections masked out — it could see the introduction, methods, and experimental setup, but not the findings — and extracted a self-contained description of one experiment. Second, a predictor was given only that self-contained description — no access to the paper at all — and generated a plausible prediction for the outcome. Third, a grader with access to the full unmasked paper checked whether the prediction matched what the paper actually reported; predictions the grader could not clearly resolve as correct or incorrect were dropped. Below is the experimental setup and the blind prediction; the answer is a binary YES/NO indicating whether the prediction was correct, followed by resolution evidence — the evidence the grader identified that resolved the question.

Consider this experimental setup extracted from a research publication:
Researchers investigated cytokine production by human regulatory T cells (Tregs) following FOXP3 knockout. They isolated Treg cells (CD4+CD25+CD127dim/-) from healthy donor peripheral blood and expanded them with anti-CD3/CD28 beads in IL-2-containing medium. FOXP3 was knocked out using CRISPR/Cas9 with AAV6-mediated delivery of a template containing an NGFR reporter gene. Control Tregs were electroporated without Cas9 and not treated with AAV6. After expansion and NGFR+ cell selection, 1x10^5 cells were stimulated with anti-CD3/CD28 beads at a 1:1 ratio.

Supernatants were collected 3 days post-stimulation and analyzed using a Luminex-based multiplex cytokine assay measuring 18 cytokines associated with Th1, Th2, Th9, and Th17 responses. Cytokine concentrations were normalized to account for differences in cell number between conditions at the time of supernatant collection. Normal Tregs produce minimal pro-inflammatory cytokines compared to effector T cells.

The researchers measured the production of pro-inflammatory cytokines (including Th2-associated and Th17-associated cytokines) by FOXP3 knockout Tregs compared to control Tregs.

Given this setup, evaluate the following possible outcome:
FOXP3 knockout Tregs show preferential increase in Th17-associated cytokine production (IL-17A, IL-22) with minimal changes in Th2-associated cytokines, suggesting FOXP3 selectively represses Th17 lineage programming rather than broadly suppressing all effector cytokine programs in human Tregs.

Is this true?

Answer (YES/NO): NO